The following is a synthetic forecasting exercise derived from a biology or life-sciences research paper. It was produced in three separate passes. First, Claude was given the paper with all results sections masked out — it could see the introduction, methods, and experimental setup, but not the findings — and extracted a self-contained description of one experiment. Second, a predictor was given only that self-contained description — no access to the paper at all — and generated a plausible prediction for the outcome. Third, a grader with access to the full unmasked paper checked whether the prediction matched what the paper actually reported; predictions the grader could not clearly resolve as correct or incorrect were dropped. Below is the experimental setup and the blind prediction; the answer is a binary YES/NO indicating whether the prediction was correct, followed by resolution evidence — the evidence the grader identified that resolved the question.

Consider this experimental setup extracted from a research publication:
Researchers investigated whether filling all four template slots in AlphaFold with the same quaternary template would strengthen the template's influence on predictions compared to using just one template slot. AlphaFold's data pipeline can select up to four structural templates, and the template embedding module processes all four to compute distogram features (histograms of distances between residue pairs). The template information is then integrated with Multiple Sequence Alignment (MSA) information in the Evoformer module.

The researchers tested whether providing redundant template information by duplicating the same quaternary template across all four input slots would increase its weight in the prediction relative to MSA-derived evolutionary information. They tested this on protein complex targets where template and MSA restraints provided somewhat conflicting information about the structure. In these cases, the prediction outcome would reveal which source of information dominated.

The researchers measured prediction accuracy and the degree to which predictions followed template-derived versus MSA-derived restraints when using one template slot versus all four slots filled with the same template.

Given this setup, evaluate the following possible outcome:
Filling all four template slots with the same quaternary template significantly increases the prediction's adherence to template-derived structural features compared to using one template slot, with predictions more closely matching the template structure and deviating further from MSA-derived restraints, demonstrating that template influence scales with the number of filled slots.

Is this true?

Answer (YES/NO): YES